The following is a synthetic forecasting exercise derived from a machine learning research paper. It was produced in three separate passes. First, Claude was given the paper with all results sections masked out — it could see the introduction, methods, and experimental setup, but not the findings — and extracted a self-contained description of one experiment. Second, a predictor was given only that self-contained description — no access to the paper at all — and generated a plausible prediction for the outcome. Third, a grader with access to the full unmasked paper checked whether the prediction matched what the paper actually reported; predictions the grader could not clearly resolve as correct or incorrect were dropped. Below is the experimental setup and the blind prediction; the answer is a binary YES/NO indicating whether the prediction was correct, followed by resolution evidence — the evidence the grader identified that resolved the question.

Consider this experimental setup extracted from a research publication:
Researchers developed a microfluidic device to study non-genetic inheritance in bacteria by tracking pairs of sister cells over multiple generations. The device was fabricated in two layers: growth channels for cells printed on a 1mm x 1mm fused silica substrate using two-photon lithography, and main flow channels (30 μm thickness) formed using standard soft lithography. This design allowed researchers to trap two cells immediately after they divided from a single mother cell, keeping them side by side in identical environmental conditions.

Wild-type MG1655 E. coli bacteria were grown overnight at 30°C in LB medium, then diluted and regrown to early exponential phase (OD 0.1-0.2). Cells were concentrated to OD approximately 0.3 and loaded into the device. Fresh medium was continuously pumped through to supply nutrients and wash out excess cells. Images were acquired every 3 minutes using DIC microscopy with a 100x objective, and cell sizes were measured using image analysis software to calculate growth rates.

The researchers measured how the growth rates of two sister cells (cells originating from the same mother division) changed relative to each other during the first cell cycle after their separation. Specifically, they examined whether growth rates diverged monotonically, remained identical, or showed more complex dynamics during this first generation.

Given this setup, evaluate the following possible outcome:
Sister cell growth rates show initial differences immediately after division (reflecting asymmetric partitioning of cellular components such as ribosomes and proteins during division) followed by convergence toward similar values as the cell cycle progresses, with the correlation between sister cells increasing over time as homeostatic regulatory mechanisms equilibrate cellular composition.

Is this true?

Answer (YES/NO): YES